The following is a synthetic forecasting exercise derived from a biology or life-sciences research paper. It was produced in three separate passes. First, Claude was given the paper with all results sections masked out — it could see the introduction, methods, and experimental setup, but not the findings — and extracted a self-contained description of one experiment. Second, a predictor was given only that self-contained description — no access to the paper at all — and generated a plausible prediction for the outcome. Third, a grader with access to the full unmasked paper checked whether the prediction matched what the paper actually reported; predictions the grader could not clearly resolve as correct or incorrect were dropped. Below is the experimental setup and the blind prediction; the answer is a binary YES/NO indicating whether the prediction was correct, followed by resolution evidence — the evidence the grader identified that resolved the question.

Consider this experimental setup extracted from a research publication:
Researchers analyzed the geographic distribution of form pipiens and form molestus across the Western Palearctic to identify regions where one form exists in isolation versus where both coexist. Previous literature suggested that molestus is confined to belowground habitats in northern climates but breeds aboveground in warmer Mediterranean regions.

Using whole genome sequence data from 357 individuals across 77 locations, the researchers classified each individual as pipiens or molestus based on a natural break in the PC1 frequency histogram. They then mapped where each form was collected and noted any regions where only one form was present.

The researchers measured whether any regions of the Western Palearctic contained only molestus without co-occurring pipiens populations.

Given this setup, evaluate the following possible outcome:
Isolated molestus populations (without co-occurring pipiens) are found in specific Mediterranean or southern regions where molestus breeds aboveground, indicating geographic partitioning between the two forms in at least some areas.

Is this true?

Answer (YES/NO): YES